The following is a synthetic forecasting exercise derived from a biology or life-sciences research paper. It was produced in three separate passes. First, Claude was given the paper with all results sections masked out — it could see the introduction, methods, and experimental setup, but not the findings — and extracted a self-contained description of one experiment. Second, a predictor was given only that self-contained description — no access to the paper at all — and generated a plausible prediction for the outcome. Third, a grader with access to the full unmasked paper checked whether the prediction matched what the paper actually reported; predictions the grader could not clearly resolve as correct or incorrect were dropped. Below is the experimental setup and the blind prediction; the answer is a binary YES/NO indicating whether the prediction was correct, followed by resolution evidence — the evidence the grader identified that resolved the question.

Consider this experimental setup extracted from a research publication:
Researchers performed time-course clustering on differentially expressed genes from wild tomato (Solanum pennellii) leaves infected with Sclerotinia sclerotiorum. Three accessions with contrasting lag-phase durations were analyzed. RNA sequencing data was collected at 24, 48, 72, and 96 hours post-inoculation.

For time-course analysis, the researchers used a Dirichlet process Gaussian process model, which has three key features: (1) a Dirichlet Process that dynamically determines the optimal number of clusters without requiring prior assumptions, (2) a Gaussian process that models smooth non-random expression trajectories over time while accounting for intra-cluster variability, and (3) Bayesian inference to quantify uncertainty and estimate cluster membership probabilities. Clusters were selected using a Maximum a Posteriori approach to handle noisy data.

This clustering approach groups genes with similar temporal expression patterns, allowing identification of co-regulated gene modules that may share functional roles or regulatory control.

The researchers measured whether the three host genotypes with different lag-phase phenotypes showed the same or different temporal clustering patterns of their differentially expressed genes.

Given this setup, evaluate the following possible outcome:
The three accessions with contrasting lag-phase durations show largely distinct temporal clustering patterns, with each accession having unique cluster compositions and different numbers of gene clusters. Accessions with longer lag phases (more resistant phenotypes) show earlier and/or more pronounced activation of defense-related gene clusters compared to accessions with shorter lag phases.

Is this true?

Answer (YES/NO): YES